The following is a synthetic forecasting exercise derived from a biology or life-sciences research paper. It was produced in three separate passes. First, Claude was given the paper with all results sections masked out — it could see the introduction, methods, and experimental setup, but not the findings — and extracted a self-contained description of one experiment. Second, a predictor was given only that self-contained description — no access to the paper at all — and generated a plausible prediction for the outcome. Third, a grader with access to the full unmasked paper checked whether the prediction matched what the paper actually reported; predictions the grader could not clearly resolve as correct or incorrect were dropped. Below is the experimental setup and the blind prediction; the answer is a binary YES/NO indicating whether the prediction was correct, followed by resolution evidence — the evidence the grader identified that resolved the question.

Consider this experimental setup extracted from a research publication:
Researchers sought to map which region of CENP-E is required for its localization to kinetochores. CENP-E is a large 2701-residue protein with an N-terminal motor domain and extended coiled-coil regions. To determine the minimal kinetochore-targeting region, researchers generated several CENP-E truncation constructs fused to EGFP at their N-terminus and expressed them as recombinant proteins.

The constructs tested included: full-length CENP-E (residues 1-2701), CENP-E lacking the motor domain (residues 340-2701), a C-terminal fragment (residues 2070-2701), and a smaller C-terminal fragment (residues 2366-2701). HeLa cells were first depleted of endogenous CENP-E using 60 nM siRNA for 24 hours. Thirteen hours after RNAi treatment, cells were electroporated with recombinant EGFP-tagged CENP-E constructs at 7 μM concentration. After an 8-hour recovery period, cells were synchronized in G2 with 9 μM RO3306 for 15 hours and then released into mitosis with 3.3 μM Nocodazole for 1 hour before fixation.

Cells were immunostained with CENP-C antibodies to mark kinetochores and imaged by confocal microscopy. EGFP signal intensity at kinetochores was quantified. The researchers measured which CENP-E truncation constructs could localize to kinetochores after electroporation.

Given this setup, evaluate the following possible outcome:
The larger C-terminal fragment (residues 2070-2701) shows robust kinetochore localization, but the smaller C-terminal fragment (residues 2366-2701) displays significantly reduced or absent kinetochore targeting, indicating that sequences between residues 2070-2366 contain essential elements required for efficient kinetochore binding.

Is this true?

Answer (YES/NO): NO